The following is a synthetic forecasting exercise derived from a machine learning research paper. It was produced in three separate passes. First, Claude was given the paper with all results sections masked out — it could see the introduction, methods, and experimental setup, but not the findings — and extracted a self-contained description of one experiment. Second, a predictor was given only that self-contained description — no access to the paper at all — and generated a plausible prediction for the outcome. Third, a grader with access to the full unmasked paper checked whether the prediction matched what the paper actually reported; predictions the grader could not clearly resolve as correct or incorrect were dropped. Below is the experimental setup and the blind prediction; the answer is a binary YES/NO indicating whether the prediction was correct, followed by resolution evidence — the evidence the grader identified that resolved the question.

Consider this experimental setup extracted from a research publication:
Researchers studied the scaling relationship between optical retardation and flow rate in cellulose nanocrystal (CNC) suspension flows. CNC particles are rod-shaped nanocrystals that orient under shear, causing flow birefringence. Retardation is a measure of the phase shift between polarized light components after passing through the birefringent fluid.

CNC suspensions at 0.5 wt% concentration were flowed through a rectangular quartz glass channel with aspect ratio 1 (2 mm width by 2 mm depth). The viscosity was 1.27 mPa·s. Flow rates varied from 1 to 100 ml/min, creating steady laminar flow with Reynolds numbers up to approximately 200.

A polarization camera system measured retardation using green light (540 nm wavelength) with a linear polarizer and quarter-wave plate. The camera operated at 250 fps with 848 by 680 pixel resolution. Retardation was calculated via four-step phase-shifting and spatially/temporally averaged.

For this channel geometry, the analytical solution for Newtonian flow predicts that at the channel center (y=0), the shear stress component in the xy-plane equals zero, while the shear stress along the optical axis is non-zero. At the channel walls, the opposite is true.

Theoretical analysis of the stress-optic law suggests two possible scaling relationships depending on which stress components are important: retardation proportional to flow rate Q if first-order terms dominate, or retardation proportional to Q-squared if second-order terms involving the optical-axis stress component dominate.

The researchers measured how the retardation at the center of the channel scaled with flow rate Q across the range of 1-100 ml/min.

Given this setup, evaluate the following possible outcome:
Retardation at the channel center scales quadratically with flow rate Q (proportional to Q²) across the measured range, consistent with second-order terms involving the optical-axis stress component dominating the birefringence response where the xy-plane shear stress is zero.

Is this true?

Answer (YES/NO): YES